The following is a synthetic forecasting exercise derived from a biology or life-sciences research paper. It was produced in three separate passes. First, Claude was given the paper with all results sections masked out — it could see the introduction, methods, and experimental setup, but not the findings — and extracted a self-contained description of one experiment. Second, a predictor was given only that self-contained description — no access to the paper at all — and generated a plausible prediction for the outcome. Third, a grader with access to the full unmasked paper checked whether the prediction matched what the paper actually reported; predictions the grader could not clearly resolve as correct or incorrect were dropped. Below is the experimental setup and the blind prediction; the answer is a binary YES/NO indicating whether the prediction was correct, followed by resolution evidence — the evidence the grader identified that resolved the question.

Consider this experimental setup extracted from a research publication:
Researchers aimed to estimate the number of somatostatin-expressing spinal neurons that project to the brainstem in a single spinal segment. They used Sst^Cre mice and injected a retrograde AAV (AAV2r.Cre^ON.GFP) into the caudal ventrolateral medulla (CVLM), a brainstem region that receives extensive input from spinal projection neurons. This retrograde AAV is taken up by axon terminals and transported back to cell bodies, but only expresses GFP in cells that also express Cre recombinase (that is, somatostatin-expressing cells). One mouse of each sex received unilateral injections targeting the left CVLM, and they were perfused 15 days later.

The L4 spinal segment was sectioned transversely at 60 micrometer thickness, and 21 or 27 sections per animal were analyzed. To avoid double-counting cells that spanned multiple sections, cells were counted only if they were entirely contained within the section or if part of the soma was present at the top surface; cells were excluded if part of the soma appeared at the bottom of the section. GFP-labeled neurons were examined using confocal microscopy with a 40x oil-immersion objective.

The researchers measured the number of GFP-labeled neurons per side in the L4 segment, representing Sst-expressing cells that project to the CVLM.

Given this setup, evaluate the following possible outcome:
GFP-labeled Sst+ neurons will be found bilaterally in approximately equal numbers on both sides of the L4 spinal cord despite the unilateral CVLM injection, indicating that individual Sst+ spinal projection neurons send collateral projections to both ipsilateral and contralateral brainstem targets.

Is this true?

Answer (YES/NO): NO